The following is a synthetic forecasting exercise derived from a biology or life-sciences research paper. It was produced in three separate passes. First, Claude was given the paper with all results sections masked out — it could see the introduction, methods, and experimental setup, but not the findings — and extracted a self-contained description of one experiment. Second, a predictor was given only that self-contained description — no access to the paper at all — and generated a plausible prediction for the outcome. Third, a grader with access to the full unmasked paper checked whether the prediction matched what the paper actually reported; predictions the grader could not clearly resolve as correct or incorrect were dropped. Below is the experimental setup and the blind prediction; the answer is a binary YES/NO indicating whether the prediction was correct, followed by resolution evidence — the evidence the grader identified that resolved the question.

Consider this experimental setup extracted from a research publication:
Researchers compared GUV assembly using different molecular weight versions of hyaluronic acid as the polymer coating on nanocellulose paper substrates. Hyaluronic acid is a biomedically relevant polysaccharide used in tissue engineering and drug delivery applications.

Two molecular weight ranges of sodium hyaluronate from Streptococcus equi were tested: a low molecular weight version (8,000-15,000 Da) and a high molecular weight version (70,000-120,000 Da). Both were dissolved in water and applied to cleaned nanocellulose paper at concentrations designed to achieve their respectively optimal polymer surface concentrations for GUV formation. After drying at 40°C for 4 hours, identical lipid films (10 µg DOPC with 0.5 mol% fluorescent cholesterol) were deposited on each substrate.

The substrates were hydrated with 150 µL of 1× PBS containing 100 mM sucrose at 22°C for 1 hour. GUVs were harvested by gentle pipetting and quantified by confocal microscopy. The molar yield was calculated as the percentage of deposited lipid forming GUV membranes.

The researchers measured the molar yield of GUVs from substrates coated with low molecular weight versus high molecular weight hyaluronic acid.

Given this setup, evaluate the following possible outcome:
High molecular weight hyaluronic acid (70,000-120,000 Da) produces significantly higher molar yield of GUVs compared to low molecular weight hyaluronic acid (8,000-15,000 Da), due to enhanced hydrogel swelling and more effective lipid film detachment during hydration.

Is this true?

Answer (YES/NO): NO